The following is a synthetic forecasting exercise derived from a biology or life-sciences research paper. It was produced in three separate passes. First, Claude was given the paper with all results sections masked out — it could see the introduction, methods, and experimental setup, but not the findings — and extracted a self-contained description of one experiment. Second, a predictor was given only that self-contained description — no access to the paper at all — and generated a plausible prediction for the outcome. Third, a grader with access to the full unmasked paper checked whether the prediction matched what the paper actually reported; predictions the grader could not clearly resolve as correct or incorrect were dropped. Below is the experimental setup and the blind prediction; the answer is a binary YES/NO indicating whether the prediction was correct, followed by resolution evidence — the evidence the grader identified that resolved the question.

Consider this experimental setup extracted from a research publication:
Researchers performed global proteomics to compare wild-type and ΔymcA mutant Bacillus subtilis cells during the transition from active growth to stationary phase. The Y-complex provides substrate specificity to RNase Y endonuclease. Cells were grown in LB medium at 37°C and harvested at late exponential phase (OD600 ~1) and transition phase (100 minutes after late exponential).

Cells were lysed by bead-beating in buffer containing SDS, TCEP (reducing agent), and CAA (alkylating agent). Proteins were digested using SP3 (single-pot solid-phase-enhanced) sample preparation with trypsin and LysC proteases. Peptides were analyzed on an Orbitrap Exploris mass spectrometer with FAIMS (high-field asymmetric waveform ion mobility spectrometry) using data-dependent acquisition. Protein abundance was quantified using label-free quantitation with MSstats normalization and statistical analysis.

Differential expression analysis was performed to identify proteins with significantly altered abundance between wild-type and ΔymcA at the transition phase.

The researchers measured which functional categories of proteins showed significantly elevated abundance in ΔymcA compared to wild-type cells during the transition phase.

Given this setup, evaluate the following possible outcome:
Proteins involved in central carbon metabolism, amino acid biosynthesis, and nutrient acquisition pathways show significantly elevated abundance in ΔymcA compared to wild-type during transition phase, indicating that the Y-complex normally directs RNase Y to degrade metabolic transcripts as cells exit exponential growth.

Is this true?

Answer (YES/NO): NO